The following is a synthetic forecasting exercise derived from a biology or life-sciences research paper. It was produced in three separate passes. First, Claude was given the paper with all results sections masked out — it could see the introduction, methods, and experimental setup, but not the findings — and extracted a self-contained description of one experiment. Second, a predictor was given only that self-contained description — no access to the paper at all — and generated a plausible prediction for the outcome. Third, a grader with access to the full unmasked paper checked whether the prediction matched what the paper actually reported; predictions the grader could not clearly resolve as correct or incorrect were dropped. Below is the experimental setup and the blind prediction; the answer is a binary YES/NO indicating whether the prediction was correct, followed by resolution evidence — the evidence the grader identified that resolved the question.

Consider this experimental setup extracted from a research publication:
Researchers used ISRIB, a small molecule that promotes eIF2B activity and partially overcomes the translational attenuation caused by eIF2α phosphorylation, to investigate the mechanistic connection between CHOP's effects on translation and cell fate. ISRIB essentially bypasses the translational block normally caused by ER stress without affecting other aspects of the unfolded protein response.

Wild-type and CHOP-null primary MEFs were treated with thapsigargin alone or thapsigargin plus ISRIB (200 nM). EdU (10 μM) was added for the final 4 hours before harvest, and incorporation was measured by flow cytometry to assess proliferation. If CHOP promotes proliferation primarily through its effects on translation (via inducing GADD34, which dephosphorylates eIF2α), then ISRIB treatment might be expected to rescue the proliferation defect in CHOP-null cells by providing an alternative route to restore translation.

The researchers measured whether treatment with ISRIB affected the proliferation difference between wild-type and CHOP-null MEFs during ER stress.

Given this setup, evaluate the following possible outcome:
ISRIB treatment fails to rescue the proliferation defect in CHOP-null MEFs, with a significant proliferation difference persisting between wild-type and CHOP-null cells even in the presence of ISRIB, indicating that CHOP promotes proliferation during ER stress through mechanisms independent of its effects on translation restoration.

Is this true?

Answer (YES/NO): NO